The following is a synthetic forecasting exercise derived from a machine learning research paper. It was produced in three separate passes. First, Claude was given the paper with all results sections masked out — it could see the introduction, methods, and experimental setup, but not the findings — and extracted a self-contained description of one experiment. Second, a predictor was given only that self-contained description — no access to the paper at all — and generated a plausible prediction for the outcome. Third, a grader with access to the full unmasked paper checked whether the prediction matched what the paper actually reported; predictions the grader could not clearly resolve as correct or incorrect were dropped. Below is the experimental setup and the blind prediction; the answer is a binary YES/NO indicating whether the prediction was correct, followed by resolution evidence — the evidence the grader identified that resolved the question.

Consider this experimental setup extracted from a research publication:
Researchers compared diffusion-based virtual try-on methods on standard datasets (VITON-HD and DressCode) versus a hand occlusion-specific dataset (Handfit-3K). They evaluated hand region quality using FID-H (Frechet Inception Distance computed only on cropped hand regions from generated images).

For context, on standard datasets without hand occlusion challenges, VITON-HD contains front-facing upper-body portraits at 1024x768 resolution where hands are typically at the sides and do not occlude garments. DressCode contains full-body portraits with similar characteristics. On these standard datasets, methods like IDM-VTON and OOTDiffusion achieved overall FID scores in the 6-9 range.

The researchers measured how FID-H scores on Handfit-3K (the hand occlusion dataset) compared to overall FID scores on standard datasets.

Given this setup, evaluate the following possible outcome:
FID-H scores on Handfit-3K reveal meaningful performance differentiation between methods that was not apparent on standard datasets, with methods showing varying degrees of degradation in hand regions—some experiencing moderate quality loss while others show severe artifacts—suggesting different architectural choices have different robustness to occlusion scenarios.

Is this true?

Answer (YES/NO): YES